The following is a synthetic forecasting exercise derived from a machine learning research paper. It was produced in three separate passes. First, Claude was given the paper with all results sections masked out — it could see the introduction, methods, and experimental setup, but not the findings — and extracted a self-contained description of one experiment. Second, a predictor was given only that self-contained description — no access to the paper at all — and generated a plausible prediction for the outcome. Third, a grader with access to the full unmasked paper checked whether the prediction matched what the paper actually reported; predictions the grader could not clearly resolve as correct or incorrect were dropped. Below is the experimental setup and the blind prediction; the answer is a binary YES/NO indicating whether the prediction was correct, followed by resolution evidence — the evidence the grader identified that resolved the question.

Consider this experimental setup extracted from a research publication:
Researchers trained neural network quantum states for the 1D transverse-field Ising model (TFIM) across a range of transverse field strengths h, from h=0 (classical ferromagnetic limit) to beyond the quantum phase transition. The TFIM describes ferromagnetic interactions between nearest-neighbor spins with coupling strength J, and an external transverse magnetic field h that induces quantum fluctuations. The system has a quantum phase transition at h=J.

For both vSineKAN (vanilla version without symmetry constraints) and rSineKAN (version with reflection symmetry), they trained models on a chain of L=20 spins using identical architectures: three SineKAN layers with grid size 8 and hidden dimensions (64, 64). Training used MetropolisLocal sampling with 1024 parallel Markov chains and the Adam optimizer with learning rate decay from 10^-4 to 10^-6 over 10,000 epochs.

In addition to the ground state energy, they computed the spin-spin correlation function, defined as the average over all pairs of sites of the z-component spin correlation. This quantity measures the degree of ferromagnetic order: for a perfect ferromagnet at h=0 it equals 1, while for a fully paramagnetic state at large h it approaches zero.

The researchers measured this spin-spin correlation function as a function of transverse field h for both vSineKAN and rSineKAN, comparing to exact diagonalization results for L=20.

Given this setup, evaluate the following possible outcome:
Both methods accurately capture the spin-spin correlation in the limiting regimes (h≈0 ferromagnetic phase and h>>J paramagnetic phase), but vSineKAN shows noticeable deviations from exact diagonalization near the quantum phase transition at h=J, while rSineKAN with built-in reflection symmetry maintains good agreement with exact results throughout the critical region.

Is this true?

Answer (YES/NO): NO